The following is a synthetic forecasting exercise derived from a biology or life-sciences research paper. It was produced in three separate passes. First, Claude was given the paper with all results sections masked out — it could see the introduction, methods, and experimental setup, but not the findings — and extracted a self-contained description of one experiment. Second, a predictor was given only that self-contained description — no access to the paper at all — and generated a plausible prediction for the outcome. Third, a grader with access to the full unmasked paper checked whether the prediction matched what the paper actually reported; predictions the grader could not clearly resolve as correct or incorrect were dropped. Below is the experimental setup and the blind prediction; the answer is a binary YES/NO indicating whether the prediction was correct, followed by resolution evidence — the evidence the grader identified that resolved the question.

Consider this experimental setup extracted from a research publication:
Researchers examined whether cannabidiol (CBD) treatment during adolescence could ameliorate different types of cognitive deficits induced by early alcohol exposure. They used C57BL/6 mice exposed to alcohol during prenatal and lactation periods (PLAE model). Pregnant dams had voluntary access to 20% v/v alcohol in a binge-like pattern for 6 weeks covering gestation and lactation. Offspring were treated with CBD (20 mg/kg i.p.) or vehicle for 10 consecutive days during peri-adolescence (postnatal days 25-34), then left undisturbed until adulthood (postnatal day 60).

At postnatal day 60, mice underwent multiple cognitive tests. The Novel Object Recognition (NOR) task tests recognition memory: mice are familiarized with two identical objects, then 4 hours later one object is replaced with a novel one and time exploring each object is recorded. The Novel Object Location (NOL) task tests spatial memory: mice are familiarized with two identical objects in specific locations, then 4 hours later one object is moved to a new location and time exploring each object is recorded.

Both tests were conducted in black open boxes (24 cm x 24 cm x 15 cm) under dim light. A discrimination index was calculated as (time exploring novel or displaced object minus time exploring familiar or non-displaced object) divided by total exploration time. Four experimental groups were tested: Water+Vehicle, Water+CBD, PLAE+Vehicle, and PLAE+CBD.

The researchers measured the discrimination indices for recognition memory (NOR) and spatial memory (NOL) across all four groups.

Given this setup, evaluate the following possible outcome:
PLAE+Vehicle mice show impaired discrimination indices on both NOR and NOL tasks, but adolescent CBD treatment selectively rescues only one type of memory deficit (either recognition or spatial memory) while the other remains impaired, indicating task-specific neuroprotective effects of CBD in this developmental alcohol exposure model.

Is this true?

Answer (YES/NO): YES